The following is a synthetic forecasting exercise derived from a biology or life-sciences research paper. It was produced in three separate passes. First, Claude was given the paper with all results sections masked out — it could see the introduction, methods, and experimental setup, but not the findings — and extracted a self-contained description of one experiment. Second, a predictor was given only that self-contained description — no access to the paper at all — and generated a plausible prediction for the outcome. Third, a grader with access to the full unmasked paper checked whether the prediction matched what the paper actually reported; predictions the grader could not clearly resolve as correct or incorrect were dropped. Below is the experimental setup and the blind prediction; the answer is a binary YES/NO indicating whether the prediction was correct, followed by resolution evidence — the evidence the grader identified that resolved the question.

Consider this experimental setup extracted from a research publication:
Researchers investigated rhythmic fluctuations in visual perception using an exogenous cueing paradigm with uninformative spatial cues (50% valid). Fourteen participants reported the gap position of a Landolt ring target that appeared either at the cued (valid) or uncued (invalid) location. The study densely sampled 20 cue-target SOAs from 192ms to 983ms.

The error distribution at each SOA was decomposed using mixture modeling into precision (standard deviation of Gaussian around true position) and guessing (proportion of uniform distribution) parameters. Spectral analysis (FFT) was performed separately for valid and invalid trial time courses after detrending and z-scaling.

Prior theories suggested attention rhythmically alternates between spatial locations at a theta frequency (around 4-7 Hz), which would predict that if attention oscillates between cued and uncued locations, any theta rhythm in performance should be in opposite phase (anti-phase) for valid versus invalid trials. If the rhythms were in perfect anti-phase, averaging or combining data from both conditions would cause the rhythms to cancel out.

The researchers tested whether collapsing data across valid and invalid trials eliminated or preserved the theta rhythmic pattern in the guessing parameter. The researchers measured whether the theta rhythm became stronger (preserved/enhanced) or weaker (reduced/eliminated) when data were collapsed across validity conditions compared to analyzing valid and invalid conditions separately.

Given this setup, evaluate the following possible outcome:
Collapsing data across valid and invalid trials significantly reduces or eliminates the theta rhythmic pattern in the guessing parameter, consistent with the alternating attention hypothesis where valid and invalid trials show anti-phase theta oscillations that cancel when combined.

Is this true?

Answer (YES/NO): NO